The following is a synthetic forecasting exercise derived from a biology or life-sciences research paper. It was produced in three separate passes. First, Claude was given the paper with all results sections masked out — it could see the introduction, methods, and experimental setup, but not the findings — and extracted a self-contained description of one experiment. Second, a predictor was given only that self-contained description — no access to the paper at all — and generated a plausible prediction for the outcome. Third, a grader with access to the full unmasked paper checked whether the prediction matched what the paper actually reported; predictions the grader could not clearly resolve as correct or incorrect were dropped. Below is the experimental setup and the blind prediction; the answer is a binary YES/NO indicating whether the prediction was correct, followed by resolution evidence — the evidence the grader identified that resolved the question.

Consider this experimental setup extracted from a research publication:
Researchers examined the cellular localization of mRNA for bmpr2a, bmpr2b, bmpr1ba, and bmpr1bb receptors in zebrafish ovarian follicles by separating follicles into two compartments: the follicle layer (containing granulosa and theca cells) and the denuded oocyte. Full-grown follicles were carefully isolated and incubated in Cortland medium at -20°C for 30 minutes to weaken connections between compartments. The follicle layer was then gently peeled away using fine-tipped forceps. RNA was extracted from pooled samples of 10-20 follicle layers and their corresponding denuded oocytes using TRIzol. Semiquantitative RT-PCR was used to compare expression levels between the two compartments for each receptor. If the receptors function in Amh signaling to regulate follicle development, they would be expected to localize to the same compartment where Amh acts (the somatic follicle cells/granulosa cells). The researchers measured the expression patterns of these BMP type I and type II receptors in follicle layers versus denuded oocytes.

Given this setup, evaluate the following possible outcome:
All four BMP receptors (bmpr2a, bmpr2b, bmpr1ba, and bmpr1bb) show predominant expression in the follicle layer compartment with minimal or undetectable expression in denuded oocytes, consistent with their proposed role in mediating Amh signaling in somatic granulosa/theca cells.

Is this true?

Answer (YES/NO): NO